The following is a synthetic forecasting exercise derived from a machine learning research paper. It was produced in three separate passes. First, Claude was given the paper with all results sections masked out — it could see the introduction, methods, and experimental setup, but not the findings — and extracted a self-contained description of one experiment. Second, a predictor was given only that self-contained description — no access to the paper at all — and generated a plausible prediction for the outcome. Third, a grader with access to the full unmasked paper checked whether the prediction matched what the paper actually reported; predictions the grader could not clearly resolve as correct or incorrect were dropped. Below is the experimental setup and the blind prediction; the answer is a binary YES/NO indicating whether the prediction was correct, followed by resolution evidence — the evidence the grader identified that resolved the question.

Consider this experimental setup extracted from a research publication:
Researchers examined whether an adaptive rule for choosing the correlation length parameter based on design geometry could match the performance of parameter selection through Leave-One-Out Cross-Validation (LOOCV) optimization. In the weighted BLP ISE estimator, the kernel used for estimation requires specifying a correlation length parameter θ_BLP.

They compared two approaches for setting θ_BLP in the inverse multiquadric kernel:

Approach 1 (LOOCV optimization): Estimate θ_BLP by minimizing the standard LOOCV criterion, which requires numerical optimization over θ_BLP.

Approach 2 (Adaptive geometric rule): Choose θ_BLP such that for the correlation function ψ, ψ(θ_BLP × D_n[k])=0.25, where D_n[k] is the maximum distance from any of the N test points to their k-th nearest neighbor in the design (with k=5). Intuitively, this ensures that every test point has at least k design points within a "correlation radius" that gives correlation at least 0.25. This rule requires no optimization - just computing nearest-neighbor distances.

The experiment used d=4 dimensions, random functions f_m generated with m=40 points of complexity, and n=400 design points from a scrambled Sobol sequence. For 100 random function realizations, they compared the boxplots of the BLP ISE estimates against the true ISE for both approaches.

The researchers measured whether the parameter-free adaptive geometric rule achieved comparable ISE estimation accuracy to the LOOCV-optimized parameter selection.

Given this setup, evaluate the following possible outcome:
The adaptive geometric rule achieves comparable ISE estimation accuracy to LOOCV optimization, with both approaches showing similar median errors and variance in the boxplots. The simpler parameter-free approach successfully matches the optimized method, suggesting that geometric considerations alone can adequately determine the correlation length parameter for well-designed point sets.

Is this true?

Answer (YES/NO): YES